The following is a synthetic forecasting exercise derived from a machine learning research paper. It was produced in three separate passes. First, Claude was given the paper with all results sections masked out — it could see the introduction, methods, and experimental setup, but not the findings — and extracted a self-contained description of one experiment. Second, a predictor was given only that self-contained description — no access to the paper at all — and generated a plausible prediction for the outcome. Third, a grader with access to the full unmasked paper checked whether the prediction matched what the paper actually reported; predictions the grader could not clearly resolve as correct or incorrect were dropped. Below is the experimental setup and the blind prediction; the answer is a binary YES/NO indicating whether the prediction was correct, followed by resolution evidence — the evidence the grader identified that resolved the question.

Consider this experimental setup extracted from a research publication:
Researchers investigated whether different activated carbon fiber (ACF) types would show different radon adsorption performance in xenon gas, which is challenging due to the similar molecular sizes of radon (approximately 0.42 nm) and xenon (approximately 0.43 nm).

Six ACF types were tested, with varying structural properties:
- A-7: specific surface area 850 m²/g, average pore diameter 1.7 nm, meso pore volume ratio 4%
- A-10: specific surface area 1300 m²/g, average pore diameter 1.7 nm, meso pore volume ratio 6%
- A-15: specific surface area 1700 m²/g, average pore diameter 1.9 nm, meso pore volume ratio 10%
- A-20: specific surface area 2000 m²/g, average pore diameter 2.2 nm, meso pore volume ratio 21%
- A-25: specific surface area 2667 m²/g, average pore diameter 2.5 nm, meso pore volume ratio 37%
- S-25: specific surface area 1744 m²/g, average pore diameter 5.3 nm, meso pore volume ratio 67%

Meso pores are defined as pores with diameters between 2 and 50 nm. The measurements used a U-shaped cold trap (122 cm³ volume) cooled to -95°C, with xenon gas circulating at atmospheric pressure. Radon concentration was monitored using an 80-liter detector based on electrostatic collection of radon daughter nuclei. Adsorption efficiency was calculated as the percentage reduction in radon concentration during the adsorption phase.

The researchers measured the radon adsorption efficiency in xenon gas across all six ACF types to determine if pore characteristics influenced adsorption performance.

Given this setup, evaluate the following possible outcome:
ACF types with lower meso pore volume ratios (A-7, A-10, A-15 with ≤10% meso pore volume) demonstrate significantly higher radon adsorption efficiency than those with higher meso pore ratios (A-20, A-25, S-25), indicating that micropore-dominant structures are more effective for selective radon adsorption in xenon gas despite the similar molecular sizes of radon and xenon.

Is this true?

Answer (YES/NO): NO